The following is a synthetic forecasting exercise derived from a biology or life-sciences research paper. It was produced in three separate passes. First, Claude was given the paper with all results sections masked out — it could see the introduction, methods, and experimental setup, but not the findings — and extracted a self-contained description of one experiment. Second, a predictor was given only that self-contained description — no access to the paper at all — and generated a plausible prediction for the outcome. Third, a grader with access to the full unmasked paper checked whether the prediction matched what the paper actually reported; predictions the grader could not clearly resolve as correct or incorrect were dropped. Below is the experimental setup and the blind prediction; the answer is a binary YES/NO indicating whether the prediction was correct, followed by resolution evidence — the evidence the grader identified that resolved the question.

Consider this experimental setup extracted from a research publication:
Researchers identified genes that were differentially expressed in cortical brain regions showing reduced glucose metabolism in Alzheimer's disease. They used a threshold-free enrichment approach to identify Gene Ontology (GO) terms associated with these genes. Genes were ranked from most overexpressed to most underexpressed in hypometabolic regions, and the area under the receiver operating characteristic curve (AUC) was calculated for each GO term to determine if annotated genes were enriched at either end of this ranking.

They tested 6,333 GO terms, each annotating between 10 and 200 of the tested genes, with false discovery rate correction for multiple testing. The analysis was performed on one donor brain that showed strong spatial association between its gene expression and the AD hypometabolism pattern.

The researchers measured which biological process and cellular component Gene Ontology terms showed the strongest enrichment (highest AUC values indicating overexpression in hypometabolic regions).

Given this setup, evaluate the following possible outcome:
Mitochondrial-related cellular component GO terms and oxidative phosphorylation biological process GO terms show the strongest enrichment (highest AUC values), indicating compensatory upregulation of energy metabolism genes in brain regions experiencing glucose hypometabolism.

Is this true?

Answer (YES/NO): NO